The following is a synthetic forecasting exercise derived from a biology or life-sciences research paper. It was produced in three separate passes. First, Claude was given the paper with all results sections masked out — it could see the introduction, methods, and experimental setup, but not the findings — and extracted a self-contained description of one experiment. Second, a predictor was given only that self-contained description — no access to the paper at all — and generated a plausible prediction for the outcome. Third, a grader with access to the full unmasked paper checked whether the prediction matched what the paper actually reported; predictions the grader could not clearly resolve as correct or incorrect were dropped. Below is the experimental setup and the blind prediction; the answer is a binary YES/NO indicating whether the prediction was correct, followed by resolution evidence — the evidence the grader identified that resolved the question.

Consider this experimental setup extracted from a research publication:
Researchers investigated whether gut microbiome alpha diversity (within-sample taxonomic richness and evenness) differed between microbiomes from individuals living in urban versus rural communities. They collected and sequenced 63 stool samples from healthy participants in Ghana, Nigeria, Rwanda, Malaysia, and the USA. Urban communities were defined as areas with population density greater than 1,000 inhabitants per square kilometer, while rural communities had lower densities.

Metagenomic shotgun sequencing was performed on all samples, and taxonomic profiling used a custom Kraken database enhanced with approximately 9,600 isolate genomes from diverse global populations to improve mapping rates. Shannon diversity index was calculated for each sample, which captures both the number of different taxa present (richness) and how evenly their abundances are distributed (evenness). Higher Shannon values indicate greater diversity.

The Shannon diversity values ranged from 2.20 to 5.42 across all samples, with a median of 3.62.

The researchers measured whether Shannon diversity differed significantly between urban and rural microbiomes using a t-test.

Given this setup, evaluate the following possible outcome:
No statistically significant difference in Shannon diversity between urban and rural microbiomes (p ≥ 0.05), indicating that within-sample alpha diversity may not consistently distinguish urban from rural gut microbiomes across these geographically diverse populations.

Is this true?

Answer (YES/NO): YES